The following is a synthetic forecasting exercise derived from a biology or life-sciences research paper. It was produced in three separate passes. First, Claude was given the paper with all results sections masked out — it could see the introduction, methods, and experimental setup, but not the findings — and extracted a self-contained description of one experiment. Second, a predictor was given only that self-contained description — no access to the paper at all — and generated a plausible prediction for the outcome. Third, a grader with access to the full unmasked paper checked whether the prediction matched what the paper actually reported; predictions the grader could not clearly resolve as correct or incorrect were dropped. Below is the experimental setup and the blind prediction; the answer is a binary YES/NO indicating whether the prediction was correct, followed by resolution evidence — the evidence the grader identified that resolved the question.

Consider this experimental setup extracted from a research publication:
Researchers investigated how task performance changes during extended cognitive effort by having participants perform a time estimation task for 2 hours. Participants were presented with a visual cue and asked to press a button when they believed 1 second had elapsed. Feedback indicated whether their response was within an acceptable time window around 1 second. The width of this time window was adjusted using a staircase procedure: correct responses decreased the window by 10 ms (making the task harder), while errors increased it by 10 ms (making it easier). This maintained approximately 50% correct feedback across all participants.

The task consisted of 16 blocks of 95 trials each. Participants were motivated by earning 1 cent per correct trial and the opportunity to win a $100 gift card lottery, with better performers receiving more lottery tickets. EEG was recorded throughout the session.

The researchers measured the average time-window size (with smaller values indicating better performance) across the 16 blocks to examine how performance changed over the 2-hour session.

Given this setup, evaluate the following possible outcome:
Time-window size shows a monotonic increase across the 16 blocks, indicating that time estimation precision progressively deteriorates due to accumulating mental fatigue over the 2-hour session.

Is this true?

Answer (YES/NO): NO